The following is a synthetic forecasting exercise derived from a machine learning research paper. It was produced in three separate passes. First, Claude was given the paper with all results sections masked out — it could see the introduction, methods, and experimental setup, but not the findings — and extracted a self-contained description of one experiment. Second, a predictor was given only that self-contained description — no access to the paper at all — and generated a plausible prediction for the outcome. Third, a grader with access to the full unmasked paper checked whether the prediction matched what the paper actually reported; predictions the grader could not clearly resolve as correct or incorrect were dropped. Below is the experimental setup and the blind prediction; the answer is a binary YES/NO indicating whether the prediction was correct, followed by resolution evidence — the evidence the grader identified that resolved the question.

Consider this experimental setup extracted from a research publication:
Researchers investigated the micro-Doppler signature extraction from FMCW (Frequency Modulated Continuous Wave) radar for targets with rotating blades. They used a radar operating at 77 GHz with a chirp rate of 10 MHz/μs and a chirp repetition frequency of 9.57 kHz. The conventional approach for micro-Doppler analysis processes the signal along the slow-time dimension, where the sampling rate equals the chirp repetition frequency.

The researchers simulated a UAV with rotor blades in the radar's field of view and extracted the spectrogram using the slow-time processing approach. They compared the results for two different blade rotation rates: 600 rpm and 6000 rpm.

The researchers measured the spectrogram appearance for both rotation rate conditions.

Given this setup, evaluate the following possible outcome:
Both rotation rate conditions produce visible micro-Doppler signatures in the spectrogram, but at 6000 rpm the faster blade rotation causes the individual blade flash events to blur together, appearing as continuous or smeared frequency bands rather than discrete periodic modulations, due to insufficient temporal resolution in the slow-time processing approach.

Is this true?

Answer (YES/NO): NO